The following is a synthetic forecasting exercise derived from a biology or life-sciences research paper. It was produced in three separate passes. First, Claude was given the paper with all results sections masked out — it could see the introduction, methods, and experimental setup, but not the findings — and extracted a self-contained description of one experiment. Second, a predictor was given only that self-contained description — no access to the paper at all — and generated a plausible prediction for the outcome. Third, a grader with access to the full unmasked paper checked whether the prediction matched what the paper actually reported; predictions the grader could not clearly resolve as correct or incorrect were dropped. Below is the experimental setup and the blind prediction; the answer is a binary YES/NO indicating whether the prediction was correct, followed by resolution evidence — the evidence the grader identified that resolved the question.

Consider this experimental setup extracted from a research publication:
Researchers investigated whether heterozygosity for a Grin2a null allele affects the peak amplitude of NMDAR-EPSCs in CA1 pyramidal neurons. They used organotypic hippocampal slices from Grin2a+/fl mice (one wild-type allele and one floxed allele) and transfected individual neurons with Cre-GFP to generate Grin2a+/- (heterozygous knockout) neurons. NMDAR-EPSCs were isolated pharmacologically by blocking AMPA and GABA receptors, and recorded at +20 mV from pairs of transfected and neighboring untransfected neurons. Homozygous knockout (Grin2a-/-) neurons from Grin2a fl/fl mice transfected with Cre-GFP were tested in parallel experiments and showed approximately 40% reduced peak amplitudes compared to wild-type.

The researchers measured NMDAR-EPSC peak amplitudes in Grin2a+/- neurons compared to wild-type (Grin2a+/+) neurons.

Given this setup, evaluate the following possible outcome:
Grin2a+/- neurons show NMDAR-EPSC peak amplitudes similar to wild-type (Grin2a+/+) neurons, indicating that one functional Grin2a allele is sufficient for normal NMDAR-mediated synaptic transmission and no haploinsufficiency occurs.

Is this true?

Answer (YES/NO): YES